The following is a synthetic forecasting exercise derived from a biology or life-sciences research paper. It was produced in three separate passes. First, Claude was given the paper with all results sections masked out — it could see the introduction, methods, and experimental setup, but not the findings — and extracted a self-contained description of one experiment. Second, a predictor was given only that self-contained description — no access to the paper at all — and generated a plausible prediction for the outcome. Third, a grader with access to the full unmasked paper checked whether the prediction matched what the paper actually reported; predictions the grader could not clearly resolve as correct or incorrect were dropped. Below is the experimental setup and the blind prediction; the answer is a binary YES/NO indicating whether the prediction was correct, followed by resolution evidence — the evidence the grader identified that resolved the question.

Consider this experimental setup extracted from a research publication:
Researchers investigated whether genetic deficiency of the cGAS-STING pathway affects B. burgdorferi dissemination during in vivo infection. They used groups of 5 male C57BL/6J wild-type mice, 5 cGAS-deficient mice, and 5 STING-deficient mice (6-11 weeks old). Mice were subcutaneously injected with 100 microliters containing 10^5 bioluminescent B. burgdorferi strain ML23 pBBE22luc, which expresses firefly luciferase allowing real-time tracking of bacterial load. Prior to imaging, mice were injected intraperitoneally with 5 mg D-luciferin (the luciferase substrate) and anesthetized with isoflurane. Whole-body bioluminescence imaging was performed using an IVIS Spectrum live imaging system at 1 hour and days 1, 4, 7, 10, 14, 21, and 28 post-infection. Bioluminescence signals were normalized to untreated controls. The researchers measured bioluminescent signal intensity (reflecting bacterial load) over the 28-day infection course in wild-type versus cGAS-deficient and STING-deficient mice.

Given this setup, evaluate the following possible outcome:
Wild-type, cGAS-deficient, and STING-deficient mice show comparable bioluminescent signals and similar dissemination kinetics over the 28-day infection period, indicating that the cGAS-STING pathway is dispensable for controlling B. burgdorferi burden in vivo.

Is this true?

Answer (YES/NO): YES